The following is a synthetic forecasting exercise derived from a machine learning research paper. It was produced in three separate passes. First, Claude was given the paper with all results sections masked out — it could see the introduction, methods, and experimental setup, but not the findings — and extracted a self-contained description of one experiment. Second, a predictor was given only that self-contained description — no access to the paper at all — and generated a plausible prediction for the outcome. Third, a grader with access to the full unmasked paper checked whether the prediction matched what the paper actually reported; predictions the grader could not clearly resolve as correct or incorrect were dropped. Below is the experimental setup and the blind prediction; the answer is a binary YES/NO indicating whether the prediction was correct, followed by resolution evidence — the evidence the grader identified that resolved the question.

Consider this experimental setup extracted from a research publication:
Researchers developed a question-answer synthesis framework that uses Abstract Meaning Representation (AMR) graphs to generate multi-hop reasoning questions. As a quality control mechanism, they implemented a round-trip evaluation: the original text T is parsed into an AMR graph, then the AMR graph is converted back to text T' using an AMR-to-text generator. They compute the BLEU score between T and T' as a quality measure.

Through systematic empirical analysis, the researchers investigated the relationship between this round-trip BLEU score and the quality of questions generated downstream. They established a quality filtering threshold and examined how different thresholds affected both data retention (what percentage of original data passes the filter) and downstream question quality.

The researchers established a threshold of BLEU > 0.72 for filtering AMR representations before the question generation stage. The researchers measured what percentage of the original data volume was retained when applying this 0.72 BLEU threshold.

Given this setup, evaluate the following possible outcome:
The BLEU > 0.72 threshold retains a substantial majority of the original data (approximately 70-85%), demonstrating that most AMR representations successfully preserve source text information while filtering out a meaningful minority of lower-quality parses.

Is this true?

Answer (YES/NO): NO